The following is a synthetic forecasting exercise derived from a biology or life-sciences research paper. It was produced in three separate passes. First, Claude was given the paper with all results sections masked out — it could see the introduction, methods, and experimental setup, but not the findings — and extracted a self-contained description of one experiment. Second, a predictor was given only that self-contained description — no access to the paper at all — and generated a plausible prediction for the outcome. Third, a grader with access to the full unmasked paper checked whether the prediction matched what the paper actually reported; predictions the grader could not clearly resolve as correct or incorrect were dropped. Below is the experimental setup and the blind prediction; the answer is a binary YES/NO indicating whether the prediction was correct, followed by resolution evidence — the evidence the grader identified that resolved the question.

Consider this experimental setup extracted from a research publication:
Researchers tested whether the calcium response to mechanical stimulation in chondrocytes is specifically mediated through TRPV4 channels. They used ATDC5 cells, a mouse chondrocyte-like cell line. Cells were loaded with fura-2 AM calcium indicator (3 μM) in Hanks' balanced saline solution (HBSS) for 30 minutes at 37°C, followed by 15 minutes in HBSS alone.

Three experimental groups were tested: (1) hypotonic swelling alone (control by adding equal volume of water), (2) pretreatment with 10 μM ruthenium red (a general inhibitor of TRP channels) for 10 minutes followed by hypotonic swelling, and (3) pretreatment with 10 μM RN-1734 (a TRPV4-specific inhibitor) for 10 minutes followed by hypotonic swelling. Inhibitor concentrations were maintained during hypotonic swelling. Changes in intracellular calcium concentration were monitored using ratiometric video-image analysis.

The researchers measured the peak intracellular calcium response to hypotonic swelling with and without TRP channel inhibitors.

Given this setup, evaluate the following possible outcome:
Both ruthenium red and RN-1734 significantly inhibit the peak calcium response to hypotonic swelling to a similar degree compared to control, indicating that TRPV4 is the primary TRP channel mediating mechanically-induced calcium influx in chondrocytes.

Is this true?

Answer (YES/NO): YES